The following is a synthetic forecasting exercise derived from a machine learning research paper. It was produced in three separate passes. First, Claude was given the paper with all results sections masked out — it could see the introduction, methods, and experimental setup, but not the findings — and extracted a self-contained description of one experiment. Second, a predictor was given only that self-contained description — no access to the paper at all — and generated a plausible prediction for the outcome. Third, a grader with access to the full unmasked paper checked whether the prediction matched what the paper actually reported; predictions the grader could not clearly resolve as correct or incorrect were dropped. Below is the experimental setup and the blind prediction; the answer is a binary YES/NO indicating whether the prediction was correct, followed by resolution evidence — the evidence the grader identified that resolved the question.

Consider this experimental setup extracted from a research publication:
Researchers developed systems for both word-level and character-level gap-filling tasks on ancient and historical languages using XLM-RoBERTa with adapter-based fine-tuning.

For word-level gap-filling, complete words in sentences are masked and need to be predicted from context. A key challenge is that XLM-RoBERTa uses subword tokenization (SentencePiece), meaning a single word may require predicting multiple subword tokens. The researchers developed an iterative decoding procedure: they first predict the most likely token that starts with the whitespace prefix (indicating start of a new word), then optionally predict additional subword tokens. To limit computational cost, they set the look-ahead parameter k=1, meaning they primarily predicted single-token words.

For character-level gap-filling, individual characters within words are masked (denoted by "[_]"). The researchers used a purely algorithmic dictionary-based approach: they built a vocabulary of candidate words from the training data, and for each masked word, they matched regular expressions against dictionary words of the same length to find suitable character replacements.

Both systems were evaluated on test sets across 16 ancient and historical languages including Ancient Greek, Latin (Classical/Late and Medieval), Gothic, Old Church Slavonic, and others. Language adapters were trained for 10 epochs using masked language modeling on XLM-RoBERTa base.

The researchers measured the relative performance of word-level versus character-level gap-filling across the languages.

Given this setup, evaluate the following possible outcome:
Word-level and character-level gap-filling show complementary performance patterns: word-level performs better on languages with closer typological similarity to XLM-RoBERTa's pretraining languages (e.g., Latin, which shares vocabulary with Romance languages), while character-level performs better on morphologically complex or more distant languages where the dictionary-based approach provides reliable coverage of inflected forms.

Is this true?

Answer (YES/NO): NO